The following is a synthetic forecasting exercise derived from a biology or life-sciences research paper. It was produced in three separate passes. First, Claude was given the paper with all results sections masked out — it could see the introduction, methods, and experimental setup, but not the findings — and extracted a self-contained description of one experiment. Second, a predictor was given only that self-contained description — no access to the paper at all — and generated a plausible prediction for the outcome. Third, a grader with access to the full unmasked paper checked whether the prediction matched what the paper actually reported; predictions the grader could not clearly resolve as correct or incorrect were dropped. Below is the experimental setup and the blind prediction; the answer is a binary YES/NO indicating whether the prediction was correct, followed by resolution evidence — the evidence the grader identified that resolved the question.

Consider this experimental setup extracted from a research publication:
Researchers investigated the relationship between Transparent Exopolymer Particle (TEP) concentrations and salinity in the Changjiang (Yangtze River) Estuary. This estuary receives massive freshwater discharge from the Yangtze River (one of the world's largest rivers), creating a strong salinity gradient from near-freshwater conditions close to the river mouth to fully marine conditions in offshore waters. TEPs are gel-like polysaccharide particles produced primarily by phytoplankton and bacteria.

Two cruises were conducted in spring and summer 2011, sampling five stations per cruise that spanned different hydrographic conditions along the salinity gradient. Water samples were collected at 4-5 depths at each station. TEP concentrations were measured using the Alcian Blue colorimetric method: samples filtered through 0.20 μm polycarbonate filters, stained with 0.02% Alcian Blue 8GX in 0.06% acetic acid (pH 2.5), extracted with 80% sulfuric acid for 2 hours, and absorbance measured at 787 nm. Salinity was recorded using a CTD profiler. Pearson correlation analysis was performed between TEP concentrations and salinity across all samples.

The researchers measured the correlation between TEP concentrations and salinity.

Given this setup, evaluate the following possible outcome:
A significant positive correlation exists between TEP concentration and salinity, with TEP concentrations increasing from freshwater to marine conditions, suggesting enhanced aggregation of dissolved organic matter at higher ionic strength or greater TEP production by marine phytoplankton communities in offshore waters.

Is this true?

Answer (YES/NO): NO